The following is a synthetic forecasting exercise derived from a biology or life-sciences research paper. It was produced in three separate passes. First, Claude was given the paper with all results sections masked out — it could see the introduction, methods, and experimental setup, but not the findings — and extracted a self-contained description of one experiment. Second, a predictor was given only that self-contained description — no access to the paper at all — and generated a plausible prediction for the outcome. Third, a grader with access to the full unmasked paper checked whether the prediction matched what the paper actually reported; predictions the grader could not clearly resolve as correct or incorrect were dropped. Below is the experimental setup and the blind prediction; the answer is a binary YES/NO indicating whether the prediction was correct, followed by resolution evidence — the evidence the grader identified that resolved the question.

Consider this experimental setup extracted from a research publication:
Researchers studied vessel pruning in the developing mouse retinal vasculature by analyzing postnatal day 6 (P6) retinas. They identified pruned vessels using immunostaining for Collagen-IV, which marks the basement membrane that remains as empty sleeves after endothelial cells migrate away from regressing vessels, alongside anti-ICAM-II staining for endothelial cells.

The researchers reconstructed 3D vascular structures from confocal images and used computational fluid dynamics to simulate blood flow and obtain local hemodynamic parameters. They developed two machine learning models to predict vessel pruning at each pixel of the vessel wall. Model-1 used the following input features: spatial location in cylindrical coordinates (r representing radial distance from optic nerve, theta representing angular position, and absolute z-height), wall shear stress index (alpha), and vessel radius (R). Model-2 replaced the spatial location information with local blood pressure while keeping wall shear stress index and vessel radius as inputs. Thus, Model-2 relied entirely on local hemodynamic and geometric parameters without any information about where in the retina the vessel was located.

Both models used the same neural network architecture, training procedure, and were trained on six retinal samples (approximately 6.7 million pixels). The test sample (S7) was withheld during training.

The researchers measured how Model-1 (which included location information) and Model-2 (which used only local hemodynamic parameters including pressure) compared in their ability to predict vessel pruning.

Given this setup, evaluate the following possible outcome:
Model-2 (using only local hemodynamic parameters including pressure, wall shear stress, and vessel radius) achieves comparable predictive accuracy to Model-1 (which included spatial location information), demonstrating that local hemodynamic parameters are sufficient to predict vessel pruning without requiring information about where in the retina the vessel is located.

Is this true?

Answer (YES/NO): NO